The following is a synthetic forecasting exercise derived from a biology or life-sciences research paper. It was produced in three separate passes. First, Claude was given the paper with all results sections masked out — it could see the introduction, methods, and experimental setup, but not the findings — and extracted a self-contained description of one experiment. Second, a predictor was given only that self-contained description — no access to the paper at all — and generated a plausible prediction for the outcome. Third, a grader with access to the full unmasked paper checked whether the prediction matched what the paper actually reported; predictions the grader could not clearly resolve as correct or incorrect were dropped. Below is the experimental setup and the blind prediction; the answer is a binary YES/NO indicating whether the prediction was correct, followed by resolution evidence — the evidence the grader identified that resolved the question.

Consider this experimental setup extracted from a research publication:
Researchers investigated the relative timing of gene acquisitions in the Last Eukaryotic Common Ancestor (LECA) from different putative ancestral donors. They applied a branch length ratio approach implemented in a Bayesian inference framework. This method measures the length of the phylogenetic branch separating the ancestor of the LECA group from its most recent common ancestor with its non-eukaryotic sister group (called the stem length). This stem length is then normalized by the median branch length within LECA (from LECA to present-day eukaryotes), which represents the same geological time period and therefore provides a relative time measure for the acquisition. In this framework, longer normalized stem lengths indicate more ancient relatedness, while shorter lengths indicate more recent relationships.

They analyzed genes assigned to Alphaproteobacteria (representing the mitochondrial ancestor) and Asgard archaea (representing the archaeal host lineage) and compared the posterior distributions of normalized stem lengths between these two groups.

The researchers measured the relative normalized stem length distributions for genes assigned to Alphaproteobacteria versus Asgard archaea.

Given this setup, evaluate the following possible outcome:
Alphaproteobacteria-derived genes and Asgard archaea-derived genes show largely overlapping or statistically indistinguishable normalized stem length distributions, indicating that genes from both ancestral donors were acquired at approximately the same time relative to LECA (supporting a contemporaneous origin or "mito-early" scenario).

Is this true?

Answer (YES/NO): NO